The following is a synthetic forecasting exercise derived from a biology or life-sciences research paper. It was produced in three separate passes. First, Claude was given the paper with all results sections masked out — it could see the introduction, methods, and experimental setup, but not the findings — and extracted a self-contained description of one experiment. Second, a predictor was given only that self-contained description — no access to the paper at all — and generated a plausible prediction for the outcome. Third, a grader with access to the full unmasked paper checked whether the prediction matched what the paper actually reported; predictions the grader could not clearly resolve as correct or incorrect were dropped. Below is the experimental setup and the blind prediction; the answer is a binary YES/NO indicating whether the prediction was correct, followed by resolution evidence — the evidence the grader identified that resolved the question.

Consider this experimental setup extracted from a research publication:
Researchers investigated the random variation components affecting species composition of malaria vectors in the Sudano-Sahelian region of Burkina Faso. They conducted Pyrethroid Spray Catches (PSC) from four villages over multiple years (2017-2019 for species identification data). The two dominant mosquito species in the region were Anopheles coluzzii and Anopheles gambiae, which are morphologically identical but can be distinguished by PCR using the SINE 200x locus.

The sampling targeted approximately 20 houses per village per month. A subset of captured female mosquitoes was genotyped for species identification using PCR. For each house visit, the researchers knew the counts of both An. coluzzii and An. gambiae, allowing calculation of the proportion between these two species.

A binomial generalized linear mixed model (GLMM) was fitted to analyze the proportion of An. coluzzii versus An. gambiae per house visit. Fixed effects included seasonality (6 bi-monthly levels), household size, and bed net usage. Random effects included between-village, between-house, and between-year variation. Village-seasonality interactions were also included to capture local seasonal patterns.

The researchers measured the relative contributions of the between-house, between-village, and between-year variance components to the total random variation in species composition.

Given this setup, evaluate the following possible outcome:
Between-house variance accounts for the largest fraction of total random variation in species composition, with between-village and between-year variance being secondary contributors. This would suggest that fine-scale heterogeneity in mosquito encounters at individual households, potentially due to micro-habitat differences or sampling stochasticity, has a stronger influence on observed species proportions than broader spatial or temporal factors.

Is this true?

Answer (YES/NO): NO